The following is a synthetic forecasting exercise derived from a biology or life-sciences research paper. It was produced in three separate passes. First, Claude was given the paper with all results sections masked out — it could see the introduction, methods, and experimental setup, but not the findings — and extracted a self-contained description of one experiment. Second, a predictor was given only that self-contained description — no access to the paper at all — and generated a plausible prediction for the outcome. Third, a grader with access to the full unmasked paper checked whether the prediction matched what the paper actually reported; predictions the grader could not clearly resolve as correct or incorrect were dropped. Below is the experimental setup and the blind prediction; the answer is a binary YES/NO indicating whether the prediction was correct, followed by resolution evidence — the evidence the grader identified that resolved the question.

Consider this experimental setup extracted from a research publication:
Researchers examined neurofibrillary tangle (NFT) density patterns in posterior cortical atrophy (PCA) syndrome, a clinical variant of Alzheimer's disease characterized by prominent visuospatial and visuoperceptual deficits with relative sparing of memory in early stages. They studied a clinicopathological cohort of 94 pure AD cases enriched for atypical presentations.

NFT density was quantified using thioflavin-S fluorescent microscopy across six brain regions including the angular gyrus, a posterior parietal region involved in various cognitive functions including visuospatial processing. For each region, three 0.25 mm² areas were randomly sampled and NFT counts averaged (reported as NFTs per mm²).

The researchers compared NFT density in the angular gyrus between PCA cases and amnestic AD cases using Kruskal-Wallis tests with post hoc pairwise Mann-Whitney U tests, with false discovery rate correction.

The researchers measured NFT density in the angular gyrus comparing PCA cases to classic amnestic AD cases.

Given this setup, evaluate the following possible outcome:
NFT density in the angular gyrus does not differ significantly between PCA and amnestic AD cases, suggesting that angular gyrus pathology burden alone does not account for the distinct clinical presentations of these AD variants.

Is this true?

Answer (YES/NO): YES